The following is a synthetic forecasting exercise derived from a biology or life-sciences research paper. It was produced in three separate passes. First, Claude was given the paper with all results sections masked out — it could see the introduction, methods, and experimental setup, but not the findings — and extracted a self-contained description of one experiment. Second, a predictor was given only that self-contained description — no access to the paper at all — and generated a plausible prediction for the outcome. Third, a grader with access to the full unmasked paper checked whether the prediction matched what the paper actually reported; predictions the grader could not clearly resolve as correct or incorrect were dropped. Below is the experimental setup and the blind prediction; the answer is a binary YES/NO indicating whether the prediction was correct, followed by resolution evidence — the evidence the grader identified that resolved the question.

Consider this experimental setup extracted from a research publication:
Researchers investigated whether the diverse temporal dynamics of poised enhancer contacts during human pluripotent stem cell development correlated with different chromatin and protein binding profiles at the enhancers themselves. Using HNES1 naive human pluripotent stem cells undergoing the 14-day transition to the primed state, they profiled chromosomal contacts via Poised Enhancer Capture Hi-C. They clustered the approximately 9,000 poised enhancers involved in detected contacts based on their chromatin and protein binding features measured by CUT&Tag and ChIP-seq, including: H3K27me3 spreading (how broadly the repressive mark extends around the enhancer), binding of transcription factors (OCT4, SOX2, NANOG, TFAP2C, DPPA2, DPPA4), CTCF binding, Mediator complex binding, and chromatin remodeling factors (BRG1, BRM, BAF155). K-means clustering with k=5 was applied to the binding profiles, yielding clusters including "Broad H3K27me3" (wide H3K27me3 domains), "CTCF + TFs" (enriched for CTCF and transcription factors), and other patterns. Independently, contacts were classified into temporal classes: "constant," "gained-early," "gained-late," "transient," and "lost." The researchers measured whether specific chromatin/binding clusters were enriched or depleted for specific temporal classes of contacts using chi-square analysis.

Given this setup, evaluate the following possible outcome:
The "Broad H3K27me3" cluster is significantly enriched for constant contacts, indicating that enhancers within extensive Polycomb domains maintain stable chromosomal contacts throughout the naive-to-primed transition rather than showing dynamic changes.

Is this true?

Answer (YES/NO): NO